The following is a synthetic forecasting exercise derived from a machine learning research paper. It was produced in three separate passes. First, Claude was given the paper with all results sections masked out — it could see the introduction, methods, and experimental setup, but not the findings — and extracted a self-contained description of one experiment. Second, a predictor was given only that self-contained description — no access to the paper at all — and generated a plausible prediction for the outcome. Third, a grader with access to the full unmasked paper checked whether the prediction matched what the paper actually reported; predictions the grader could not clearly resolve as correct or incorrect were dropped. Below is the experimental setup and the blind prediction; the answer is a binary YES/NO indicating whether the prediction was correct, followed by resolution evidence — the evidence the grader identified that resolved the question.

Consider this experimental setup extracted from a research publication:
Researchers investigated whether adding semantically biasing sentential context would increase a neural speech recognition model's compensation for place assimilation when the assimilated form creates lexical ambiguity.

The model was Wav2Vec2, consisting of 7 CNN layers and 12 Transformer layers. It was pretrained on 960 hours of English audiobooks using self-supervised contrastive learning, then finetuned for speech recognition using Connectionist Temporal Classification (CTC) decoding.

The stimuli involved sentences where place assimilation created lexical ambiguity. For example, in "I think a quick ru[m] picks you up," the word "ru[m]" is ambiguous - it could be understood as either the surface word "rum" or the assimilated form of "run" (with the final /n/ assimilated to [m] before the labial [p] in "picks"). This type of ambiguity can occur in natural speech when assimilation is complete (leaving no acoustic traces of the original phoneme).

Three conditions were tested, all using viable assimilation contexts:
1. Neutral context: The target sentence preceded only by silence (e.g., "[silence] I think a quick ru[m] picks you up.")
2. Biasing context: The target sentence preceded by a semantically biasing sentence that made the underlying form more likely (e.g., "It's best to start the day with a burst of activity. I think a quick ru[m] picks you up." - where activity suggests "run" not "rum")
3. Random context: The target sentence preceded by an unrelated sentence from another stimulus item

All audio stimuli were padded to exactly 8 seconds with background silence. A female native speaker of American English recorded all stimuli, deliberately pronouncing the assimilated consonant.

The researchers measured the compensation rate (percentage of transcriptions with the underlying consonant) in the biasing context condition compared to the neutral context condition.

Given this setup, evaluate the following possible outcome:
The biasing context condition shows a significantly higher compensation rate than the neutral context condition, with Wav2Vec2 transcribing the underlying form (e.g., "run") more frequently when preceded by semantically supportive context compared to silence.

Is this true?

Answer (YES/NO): NO